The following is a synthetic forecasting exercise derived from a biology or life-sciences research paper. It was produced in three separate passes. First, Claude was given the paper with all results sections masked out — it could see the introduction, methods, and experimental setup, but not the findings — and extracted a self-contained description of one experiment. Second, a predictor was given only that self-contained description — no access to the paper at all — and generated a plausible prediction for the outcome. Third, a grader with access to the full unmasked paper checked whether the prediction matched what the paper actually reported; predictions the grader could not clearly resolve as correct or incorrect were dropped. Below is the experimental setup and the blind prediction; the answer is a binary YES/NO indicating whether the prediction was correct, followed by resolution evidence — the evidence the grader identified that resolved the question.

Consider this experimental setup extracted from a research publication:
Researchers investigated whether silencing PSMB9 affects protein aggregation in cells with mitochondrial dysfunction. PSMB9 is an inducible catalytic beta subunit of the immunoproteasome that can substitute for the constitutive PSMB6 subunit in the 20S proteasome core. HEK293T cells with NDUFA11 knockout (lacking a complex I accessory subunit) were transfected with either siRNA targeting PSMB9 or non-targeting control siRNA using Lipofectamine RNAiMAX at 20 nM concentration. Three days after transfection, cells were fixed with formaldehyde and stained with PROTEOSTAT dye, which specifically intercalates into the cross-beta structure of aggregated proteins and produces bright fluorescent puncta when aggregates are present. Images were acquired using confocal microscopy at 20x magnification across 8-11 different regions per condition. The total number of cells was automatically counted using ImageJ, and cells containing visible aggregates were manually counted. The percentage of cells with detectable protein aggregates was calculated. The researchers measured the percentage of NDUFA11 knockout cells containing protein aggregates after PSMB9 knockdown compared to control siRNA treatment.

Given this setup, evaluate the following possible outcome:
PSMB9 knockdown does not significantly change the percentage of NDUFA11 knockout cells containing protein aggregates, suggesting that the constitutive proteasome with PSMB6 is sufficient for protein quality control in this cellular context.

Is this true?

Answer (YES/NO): NO